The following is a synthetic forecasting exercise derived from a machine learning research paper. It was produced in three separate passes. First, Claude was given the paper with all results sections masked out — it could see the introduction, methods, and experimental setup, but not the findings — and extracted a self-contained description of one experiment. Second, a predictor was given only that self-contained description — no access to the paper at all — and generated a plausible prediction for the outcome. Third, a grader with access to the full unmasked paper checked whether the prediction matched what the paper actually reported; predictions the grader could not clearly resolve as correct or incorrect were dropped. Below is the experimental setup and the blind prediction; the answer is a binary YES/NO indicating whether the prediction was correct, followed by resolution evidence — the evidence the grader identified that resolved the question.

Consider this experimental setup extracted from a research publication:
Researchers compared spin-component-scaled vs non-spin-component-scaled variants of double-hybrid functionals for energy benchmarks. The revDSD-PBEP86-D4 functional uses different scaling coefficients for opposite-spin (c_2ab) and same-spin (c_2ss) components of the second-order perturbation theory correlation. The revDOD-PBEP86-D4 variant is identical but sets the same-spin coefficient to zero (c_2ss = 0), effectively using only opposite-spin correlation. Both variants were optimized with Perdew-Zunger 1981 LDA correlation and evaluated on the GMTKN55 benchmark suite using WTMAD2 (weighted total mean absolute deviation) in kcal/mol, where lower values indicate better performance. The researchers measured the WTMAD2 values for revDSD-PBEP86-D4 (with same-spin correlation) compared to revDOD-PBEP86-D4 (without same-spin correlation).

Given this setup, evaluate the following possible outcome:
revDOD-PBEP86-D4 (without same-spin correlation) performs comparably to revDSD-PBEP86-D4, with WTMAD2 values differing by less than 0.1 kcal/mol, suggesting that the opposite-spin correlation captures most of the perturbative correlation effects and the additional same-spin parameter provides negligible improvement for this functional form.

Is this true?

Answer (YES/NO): YES